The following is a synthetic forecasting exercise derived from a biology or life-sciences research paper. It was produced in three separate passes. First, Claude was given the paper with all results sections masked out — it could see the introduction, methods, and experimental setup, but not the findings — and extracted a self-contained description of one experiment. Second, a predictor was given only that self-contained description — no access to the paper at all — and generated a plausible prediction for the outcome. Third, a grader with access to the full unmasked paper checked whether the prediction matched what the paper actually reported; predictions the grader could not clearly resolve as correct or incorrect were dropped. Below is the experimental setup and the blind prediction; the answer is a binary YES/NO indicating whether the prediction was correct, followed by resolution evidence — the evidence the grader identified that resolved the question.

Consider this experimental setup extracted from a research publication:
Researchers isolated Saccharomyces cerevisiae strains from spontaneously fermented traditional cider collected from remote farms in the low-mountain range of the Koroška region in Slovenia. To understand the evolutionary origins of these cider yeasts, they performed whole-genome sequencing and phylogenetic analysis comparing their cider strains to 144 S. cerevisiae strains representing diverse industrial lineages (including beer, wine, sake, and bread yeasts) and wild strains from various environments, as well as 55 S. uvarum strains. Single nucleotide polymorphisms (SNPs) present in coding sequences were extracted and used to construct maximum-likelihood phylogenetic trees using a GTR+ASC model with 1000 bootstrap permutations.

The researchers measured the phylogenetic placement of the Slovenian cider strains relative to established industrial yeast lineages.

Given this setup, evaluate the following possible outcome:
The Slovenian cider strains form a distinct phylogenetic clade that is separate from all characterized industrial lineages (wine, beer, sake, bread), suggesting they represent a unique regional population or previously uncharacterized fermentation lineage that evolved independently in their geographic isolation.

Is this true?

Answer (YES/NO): NO